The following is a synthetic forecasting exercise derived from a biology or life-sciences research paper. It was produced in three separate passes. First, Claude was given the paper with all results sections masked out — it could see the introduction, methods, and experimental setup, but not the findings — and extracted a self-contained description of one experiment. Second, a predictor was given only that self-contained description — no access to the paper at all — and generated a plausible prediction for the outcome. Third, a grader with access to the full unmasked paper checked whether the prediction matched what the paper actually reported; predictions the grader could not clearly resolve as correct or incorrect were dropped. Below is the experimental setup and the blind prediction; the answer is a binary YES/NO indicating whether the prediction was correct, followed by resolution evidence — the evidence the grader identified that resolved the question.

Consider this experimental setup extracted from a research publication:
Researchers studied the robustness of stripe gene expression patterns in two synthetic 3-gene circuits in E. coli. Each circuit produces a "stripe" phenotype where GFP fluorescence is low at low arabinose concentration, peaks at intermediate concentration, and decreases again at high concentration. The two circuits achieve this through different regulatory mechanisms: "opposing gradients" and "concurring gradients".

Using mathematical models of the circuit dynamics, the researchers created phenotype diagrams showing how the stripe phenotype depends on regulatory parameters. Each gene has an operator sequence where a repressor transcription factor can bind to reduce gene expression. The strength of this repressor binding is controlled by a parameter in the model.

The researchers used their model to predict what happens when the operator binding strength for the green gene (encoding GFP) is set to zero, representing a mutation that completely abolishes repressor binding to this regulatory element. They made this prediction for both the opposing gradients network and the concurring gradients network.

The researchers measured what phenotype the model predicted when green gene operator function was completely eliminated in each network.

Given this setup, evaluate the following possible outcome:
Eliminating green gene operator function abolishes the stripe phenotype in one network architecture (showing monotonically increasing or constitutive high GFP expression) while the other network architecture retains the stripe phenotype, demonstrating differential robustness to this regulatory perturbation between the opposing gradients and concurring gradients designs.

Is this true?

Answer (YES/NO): NO